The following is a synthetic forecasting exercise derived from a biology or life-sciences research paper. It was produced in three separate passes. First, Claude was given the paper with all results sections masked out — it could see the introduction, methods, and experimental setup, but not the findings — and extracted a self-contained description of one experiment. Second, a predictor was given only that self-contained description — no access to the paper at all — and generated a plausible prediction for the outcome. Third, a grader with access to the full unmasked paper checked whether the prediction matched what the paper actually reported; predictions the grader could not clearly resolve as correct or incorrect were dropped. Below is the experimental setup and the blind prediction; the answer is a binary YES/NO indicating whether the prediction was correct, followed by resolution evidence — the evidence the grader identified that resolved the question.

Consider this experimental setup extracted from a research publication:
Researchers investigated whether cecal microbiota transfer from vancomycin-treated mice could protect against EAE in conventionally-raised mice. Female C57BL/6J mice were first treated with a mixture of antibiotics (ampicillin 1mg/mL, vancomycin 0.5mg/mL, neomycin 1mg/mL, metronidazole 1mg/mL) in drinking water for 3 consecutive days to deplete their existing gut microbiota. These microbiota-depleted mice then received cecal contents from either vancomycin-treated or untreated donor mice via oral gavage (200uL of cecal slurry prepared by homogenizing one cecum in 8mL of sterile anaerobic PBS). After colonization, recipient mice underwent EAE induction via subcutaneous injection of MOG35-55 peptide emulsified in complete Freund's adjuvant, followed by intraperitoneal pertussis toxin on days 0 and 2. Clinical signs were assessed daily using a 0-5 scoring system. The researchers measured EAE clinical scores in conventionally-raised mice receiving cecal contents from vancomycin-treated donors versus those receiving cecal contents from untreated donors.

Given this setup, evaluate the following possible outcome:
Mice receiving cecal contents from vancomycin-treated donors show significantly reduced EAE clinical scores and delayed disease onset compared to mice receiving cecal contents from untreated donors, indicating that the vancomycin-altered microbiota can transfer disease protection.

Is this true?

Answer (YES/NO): YES